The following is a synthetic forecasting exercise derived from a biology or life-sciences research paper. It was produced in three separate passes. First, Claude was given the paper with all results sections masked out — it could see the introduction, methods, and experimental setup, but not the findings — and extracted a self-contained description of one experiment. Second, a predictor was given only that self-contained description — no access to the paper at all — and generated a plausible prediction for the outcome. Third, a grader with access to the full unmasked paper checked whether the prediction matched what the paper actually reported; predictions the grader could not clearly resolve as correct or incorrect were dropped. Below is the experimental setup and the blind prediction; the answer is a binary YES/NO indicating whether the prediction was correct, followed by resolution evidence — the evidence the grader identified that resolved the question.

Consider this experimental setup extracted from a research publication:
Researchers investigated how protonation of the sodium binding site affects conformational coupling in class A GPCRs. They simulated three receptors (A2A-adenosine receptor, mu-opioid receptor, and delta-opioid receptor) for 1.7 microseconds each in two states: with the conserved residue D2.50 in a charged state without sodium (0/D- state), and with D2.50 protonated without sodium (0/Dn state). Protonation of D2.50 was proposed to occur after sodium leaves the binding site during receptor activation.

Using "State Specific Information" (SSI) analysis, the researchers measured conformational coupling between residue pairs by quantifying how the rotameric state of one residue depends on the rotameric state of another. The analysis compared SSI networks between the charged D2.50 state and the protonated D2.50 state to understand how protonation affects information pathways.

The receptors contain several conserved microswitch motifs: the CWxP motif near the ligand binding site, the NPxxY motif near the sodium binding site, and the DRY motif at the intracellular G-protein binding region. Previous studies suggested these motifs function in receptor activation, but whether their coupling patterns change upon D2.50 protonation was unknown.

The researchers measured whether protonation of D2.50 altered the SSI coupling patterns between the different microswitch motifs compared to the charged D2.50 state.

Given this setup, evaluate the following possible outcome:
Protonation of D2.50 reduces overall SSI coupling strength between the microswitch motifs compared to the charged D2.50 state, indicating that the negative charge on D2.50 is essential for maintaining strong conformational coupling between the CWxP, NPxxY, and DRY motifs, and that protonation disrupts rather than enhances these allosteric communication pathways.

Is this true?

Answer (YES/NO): NO